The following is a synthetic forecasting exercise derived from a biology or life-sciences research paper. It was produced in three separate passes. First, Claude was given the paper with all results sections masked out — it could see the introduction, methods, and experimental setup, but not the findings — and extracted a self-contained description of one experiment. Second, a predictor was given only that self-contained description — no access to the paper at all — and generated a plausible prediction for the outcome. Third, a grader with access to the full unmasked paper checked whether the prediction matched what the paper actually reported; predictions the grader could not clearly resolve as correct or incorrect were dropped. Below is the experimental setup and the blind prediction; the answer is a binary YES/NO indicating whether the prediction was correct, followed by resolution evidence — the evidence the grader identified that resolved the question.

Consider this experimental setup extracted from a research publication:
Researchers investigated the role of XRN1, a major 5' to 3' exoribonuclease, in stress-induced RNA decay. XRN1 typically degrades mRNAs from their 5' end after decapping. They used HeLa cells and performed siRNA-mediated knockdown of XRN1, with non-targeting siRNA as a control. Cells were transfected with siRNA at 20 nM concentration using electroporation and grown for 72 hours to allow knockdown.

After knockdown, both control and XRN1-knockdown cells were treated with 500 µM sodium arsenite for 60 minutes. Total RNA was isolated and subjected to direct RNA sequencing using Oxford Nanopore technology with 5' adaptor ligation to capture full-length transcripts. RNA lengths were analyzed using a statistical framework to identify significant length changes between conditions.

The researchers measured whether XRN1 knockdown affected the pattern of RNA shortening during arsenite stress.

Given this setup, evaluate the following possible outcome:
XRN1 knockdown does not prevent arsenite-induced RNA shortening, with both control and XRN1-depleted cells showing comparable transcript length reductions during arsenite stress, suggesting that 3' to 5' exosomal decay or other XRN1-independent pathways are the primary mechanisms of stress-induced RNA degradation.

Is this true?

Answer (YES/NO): NO